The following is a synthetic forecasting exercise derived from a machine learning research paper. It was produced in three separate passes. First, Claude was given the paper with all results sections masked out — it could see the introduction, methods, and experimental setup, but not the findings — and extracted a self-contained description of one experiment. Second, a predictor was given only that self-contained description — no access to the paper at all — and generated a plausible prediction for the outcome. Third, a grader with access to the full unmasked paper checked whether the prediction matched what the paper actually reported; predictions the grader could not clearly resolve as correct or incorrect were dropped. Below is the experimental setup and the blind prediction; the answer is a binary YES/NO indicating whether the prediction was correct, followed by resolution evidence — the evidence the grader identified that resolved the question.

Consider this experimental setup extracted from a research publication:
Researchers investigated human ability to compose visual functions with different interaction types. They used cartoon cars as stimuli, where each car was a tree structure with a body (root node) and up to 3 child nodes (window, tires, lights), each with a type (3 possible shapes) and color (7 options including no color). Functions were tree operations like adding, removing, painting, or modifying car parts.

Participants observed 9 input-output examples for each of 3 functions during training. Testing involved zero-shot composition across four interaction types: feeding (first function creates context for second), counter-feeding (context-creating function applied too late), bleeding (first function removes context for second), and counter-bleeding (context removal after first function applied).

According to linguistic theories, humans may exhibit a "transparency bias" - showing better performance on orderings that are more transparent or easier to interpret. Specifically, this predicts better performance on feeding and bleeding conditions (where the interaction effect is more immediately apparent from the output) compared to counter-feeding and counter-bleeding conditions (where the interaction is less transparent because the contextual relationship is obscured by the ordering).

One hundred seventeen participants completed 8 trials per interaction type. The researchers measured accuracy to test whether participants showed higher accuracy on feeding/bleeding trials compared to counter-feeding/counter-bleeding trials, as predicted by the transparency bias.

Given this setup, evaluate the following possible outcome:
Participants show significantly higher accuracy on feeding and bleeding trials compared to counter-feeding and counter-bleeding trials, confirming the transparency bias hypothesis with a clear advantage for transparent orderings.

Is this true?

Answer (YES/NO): NO